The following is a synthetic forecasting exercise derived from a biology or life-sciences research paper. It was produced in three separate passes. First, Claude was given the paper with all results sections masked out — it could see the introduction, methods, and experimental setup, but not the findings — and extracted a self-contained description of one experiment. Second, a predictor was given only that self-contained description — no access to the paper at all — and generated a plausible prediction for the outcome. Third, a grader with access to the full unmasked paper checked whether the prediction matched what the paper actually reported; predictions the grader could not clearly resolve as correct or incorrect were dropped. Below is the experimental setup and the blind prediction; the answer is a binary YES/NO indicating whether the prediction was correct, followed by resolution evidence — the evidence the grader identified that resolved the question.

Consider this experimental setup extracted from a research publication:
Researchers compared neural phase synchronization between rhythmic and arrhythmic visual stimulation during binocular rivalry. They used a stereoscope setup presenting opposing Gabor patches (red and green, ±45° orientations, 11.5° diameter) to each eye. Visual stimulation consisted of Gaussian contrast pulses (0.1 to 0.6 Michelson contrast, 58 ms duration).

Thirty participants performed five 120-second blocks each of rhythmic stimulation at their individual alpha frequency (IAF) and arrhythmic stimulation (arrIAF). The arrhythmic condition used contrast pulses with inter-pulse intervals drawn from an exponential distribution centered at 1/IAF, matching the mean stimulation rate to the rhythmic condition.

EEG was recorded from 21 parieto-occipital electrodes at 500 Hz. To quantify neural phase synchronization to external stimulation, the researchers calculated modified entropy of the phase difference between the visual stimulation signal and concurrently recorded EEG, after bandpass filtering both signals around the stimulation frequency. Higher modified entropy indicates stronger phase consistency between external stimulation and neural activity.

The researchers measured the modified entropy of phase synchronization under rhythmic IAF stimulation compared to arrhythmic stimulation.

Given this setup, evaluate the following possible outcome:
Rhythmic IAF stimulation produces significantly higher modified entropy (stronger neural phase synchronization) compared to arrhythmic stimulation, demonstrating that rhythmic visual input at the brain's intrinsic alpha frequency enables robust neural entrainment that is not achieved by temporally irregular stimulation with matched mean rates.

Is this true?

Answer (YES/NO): YES